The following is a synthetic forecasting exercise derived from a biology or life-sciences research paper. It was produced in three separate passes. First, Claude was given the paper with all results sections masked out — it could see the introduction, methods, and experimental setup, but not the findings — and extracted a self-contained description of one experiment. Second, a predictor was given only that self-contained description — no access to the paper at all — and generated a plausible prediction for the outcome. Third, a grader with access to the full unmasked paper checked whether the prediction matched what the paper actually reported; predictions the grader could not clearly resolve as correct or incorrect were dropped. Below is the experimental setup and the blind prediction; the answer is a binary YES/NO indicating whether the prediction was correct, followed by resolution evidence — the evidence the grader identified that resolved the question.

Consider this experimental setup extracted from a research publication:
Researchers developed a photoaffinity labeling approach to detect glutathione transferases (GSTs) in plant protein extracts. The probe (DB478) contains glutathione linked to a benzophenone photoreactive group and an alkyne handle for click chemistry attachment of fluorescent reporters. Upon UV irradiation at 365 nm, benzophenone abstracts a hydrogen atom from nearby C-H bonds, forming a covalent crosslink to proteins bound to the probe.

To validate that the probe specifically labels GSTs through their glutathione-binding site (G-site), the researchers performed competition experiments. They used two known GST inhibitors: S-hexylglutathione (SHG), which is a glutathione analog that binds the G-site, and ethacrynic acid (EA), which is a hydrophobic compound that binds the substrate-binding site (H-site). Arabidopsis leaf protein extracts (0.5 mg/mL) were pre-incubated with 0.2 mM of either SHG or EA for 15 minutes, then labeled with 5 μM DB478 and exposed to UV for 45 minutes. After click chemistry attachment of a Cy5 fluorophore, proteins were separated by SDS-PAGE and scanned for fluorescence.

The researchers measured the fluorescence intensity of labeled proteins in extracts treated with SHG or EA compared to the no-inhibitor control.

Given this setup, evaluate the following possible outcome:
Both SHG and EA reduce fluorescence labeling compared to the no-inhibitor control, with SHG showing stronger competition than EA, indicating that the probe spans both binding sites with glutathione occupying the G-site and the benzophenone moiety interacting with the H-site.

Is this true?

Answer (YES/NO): NO